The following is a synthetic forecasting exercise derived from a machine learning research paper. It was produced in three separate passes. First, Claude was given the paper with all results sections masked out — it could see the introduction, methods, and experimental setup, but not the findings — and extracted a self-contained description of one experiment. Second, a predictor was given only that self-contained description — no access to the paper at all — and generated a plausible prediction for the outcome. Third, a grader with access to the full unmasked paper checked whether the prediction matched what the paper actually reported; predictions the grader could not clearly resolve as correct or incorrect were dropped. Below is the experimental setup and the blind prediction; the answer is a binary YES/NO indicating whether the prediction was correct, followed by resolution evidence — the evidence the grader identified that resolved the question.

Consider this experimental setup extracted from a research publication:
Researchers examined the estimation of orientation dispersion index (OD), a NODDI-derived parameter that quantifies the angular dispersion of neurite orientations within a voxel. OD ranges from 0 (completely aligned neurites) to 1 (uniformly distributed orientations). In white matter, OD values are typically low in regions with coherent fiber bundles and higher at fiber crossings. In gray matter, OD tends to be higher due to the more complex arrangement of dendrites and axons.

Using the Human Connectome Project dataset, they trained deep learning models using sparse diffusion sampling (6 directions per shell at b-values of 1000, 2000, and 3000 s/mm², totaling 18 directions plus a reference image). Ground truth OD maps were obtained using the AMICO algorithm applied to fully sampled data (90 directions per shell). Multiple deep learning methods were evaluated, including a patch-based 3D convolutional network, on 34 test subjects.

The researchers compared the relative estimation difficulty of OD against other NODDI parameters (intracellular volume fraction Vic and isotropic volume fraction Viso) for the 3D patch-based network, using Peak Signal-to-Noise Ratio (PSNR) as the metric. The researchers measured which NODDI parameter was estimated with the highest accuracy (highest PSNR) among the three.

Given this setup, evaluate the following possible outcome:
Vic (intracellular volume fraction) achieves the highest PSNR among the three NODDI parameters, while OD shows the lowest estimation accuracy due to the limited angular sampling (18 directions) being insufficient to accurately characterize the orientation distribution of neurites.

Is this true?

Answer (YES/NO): NO